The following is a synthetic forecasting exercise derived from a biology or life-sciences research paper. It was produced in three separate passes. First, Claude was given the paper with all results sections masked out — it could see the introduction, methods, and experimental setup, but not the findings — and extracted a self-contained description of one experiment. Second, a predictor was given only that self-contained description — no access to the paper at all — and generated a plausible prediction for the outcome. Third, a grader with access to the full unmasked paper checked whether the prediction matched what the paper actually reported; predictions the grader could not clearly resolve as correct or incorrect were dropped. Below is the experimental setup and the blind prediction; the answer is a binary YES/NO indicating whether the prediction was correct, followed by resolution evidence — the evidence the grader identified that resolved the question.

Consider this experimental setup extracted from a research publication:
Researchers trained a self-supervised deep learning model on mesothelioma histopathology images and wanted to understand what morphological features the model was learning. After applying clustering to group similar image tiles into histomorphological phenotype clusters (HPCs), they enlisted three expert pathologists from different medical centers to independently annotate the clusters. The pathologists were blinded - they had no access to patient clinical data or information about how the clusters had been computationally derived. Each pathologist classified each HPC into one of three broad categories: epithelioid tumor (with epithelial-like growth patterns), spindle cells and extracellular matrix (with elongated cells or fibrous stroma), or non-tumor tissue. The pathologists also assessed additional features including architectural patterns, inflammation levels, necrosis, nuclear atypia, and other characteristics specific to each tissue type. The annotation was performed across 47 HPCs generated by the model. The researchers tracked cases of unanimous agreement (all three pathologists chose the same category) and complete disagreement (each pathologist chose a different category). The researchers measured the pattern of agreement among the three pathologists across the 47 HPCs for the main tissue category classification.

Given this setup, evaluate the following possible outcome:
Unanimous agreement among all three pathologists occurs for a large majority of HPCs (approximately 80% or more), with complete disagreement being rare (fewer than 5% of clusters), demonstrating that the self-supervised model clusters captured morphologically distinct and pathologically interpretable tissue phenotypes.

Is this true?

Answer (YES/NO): NO